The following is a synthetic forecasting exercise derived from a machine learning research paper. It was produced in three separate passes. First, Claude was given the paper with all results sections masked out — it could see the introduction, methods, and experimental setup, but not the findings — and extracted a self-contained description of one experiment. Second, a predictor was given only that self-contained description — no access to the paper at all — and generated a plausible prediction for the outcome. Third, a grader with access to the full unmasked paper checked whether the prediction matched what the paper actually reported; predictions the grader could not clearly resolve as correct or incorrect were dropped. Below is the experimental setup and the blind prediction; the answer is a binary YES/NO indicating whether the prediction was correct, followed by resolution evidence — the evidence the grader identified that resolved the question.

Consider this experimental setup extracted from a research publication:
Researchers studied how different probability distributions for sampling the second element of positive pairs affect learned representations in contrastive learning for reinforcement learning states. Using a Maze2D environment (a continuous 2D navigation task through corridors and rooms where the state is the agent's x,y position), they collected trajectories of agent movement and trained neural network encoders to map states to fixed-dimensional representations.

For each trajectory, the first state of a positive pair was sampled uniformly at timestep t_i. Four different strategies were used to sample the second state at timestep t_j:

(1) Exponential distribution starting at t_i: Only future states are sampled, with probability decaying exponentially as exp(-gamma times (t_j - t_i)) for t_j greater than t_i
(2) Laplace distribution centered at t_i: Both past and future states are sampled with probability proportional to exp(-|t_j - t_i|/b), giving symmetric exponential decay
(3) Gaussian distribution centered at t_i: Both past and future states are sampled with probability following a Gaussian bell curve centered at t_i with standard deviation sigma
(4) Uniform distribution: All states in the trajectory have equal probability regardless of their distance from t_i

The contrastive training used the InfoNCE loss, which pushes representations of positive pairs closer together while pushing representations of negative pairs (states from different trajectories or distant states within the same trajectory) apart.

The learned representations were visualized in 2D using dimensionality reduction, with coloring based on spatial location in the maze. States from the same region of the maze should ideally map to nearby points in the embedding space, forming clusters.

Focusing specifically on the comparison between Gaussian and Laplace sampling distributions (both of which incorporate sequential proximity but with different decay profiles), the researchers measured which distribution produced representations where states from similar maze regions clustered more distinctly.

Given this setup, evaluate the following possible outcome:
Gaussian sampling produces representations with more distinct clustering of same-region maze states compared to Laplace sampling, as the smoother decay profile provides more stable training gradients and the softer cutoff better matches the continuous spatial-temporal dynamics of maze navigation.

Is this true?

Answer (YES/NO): NO